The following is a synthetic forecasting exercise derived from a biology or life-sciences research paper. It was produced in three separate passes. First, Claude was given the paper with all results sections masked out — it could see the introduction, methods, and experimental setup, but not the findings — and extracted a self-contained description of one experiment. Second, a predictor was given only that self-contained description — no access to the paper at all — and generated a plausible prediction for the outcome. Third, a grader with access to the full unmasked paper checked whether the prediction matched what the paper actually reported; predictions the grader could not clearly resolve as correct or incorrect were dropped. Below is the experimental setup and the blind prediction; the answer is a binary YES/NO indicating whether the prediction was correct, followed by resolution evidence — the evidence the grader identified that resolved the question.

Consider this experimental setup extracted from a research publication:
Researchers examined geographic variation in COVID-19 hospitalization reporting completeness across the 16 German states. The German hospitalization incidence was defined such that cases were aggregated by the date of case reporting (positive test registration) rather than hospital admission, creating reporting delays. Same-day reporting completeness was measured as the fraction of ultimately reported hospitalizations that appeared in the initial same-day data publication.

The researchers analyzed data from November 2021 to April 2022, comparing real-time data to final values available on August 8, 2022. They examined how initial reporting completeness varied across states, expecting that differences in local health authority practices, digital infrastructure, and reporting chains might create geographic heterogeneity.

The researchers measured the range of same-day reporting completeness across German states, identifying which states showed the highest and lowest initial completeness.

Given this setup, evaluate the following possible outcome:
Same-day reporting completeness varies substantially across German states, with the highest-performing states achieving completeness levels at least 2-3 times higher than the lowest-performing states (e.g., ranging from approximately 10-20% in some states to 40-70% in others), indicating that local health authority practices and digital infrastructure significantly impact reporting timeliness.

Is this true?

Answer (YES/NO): NO